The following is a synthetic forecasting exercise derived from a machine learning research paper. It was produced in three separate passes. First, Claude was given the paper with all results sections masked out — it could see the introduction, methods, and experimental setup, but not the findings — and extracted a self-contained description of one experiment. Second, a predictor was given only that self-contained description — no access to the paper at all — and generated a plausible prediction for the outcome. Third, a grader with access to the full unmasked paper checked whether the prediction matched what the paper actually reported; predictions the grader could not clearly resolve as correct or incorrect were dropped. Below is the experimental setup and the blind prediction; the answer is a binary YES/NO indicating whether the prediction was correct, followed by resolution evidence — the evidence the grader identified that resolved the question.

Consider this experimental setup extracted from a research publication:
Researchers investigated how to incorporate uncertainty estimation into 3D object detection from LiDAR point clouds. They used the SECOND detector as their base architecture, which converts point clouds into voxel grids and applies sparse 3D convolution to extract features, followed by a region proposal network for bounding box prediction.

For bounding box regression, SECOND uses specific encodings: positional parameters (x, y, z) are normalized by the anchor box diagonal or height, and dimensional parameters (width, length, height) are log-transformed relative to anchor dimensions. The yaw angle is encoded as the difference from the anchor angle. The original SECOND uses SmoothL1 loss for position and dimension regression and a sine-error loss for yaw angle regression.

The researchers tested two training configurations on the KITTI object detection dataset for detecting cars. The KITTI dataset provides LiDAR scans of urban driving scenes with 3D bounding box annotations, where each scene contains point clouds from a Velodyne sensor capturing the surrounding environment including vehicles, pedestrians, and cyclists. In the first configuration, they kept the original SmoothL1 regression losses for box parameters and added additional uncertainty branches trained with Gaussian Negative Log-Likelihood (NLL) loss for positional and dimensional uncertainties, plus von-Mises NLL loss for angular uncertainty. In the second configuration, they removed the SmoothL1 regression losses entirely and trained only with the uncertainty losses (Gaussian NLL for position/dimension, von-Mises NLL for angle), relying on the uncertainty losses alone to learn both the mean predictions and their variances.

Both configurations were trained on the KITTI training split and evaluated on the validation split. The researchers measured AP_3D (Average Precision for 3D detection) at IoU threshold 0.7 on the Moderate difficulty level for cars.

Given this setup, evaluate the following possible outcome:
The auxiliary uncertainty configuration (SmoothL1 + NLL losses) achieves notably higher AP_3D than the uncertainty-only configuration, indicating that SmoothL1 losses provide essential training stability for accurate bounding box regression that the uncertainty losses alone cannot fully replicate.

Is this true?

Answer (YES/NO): YES